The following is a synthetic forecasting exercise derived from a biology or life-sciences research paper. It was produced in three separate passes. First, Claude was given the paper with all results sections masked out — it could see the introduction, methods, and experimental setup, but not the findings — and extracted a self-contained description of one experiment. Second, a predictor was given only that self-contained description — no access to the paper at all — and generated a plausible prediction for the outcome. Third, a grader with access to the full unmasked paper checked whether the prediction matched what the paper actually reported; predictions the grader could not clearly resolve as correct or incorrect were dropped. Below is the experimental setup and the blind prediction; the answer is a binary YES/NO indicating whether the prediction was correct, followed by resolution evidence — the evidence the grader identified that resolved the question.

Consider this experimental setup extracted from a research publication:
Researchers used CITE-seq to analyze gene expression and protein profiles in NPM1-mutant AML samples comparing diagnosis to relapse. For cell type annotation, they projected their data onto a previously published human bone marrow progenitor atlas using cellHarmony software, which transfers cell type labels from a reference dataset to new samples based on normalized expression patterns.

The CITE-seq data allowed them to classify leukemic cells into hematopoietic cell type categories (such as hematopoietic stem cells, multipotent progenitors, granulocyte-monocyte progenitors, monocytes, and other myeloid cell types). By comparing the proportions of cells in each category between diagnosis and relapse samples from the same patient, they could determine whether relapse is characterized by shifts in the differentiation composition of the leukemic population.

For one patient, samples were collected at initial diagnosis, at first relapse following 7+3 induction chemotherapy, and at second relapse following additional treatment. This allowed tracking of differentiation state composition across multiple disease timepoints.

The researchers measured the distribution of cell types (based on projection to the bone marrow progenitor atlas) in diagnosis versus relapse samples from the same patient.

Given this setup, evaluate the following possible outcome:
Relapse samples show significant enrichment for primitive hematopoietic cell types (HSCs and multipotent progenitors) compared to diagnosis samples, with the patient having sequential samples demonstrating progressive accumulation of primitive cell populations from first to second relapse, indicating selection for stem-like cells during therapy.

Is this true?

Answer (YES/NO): NO